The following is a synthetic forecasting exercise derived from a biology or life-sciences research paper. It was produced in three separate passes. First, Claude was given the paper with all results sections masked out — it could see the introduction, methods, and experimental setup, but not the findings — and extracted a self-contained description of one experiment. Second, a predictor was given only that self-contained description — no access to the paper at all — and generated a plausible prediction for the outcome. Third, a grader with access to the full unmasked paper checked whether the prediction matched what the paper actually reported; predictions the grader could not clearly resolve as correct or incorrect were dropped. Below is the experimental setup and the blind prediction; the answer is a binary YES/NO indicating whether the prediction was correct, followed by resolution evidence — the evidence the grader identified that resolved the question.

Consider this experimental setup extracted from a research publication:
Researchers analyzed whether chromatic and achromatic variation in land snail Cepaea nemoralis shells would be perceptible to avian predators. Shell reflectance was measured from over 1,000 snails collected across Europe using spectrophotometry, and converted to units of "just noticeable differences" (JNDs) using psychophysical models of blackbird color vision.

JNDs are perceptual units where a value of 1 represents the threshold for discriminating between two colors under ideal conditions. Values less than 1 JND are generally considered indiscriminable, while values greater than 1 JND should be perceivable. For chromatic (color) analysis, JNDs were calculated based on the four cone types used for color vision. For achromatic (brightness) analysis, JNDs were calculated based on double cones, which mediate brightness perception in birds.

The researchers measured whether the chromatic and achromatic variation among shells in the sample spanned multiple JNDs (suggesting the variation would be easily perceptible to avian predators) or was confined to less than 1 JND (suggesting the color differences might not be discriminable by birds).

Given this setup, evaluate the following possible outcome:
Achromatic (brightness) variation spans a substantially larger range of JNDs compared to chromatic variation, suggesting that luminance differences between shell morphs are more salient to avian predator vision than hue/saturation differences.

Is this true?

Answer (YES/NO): NO